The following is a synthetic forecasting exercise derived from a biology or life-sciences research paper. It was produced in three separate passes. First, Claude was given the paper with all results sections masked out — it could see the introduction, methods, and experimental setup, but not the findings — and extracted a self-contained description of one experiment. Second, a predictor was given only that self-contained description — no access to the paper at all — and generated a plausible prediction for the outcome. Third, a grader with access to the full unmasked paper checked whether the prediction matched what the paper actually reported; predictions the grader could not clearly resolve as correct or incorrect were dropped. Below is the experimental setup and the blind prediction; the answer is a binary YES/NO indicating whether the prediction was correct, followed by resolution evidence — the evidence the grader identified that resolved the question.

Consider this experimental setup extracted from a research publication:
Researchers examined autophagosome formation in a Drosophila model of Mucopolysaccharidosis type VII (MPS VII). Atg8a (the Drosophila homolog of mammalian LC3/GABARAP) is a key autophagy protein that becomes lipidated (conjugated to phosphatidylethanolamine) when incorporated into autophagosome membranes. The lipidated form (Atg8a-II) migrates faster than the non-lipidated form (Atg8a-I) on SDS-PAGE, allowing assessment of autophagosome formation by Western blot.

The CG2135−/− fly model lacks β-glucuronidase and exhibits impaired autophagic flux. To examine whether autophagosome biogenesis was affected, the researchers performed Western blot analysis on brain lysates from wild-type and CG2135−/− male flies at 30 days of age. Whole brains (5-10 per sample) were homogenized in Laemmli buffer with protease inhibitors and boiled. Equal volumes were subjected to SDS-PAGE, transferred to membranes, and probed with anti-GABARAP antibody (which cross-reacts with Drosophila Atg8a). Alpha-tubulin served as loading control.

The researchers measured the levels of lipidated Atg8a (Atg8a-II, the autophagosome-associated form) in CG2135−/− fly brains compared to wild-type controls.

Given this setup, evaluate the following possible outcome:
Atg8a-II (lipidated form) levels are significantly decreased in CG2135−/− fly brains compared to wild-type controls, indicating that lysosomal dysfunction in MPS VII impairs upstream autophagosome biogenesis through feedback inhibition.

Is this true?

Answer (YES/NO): YES